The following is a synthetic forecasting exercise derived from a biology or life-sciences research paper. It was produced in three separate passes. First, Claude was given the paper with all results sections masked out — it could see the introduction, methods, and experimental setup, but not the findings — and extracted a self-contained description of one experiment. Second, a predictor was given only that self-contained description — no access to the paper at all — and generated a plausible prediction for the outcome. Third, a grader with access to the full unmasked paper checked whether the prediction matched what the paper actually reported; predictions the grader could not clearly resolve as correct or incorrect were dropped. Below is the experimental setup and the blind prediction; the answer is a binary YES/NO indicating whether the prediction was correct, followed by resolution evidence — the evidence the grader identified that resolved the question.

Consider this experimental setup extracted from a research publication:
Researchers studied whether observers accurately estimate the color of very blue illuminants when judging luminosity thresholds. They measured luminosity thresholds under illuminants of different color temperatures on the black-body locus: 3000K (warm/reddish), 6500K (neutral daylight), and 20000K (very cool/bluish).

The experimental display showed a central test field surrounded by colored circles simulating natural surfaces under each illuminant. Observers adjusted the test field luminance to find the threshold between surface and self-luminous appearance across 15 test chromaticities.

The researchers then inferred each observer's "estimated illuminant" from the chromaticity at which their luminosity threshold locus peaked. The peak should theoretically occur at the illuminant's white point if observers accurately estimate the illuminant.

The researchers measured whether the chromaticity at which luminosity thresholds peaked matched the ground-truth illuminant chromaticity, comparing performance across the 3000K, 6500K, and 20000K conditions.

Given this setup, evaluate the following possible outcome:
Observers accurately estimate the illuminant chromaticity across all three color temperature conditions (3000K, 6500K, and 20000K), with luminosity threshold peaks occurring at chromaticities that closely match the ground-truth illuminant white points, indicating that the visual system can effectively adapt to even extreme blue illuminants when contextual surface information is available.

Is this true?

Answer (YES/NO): NO